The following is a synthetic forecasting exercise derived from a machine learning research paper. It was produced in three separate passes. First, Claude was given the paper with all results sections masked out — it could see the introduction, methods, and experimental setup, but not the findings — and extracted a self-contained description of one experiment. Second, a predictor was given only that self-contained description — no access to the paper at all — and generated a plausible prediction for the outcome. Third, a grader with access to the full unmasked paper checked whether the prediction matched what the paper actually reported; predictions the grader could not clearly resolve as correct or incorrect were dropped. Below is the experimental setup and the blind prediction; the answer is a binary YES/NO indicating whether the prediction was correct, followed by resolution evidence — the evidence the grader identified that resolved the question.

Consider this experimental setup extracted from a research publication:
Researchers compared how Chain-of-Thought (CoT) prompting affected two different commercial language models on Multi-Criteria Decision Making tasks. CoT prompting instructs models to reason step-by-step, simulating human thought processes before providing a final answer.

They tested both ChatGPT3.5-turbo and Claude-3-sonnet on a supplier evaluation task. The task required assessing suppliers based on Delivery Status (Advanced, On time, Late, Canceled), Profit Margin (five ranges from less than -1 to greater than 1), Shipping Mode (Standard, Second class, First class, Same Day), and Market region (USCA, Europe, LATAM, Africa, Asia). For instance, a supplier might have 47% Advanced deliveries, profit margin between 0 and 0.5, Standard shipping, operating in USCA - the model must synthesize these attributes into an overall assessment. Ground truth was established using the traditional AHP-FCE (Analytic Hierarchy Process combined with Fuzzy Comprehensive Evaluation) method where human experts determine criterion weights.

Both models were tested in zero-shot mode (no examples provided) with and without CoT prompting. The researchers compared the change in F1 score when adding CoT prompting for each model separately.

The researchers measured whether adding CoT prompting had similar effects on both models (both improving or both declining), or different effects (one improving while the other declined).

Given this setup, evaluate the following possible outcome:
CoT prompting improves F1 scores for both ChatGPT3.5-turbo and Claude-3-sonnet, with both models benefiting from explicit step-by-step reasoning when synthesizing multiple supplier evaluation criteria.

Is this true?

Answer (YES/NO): NO